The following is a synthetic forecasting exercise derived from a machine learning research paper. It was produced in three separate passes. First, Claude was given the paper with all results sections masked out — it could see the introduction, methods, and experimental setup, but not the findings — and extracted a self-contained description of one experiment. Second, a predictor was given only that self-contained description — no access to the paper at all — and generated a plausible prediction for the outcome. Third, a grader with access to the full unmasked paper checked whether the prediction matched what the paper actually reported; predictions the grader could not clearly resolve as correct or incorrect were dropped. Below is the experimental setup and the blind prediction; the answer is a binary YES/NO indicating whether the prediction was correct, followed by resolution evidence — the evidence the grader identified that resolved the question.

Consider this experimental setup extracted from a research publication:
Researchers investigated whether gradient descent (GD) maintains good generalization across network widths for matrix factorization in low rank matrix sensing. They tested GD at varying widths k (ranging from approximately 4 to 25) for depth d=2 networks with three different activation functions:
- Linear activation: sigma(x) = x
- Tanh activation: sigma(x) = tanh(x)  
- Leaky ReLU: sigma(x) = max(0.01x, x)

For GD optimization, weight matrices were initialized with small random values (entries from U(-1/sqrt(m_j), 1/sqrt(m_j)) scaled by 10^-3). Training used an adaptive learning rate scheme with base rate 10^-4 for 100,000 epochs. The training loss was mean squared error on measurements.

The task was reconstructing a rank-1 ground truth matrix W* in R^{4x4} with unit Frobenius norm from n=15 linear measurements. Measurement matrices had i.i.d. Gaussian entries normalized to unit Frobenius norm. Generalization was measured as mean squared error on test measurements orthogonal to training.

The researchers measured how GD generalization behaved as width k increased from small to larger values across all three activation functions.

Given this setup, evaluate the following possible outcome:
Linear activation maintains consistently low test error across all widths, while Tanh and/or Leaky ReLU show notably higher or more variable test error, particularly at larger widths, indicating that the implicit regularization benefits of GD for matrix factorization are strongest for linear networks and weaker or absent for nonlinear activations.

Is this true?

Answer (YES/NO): NO